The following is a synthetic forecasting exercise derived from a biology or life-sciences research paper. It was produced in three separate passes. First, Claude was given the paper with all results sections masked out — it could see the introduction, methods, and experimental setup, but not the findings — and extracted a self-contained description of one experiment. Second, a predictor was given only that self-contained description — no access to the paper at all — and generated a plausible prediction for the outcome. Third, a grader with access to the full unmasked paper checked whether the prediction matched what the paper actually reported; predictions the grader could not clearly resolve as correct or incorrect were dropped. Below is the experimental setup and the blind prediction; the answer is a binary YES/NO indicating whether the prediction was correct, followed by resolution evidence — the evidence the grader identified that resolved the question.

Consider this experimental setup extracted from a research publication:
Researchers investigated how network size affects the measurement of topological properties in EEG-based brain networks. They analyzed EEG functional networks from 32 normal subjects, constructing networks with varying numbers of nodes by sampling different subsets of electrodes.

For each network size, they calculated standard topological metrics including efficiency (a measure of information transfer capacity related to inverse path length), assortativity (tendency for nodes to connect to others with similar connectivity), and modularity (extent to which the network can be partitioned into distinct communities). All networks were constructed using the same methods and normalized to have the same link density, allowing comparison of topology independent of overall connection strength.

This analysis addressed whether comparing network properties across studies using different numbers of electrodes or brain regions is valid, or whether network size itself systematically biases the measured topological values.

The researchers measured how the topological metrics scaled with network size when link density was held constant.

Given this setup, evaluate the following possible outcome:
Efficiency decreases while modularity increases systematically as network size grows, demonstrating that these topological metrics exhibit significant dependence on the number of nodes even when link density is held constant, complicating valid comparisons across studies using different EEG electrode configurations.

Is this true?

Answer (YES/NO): NO